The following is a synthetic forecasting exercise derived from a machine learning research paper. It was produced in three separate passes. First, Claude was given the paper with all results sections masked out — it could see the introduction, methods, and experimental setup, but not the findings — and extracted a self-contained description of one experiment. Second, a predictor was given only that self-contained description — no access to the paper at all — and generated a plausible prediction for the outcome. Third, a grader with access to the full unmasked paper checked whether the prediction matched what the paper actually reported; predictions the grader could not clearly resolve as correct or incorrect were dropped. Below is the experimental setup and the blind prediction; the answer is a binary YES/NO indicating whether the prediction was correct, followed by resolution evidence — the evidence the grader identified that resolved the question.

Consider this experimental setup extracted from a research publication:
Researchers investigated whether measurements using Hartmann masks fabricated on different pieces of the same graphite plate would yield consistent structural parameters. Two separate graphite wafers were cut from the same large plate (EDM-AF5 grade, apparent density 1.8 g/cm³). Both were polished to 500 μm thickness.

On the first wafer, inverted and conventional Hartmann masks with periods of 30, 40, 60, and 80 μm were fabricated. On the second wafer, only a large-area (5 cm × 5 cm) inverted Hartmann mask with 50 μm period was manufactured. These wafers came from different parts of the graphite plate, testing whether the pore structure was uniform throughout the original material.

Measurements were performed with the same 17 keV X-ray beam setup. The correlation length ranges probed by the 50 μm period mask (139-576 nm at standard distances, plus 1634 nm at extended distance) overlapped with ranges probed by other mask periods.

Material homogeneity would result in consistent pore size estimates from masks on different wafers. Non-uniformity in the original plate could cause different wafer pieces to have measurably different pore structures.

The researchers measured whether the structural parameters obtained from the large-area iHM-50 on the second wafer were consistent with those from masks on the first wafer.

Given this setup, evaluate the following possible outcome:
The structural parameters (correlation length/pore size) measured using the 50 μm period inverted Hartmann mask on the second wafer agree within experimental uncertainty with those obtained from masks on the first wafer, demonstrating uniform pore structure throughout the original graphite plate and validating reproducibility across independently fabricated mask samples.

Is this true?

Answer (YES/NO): YES